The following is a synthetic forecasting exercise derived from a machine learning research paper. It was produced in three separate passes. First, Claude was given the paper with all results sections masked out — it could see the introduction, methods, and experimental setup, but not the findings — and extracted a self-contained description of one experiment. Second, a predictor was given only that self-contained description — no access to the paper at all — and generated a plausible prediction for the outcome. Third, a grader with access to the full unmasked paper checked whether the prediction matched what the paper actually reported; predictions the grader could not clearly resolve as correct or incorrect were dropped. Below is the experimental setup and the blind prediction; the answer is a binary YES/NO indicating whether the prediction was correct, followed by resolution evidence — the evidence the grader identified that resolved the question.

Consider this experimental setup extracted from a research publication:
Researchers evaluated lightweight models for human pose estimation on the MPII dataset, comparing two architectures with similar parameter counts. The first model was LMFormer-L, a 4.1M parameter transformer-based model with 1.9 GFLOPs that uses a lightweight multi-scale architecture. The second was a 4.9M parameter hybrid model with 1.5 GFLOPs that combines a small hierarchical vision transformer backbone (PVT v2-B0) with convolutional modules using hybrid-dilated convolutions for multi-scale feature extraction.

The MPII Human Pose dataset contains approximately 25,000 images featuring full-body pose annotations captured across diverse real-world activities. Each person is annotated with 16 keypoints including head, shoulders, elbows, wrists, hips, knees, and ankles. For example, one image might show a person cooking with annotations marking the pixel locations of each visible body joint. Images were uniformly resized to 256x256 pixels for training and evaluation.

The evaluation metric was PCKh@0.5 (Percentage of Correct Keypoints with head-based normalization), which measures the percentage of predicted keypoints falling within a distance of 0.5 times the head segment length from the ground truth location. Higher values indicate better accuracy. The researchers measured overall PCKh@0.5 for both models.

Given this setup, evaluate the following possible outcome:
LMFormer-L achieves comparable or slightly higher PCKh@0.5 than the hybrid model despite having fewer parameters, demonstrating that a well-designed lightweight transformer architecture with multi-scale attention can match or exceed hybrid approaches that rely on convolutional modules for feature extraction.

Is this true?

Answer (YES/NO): YES